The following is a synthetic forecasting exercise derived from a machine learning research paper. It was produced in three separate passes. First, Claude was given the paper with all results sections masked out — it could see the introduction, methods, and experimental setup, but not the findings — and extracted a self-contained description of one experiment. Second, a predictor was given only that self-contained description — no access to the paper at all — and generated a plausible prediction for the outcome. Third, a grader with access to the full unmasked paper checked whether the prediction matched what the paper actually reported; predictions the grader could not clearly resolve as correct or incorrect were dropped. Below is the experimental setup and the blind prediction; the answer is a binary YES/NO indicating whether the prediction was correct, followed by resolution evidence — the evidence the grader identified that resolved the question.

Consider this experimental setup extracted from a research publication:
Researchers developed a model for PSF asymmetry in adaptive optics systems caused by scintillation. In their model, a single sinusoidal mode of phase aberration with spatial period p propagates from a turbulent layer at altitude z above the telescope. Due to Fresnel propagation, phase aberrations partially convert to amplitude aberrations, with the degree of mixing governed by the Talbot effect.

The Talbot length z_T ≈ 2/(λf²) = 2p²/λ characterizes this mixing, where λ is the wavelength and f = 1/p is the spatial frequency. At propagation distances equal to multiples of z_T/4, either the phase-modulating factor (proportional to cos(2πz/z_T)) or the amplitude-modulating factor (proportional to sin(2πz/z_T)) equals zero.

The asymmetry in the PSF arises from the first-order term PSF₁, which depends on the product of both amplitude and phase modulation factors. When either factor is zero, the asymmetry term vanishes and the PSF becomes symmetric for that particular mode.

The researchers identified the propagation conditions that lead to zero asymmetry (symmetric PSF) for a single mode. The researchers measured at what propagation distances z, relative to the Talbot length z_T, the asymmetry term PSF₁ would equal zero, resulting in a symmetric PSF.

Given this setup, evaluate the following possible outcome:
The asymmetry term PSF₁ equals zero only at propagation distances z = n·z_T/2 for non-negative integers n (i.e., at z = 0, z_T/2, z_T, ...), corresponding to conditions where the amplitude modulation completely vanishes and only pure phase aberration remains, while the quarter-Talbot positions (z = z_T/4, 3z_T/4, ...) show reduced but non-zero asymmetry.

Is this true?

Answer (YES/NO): NO